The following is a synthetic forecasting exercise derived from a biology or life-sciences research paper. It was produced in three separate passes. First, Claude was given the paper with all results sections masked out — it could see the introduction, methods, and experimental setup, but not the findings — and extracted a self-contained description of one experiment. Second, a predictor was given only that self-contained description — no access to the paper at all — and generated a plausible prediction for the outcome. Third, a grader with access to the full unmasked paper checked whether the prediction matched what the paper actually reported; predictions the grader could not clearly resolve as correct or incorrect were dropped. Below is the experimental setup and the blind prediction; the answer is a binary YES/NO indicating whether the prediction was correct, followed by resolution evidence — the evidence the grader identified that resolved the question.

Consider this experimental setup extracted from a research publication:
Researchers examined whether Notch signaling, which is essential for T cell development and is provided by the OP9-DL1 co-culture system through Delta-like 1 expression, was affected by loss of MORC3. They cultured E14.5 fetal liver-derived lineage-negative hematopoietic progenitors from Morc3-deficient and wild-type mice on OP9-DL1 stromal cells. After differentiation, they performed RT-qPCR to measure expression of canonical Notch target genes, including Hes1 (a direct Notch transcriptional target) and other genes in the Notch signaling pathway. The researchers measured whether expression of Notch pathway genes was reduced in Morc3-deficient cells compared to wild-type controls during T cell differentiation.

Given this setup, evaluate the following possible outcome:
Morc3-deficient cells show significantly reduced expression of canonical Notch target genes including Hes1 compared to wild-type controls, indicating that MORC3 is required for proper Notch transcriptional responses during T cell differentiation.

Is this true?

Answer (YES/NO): NO